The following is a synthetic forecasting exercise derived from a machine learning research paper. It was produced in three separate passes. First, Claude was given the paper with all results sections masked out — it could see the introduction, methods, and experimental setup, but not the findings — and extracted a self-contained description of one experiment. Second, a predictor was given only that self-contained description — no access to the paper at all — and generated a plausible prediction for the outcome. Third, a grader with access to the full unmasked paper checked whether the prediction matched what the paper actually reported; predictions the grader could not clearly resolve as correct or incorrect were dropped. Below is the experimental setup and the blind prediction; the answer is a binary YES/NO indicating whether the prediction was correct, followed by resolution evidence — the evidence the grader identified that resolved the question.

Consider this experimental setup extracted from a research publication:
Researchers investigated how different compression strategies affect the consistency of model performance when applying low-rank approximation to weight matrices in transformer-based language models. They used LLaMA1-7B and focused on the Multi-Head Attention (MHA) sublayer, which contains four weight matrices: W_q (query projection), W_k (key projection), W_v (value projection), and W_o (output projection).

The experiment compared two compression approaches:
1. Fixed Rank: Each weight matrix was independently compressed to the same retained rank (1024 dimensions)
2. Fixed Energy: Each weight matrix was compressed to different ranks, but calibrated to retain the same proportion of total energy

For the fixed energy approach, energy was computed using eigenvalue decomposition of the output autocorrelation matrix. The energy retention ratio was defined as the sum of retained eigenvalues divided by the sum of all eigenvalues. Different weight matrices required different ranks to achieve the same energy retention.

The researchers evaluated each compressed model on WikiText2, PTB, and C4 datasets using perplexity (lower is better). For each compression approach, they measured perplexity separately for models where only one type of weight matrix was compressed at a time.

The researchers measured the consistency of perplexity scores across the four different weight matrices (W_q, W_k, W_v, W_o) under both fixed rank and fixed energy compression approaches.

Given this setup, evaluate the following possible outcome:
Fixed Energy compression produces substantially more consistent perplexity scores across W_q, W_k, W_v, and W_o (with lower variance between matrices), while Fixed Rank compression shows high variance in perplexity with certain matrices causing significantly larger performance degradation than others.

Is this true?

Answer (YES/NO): YES